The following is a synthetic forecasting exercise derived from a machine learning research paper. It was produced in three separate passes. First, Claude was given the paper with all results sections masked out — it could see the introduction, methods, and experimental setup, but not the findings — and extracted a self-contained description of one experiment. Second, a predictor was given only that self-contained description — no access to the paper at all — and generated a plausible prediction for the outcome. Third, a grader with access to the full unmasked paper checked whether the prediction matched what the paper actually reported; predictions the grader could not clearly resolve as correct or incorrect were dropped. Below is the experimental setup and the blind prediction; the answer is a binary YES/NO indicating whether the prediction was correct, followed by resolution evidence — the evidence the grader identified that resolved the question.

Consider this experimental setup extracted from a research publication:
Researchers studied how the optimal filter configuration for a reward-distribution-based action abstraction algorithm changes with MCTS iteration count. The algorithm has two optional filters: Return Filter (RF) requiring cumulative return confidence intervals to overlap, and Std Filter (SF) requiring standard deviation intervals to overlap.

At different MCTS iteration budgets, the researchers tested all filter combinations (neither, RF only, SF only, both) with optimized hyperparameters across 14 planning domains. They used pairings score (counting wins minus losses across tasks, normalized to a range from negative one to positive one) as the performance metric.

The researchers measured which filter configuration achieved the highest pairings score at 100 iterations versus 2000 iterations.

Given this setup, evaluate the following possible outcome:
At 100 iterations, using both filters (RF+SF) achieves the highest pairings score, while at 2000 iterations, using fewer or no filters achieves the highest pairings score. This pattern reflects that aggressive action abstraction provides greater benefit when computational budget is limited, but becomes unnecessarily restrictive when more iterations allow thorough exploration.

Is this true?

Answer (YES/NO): NO